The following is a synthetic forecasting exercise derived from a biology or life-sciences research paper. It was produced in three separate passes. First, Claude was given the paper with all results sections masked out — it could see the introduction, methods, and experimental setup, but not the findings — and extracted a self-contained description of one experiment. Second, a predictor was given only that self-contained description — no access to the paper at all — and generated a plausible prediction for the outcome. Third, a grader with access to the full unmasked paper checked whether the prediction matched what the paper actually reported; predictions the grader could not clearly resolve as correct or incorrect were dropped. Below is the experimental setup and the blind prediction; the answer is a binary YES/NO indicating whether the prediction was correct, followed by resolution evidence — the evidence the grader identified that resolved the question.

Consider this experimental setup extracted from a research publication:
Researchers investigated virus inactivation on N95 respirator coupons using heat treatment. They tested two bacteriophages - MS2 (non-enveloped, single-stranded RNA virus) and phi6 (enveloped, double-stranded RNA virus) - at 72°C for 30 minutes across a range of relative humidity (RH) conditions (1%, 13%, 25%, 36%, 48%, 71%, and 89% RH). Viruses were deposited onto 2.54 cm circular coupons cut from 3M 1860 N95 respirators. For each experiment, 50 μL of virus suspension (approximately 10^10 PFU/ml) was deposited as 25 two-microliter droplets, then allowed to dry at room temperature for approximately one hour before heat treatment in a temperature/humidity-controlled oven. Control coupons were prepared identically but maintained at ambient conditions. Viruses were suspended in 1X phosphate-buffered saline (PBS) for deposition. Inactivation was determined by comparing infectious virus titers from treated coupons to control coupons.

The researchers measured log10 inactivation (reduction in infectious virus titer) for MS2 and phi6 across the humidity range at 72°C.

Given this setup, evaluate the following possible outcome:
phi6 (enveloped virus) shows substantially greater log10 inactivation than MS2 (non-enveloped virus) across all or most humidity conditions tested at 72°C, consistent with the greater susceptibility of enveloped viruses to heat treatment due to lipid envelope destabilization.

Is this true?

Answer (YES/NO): YES